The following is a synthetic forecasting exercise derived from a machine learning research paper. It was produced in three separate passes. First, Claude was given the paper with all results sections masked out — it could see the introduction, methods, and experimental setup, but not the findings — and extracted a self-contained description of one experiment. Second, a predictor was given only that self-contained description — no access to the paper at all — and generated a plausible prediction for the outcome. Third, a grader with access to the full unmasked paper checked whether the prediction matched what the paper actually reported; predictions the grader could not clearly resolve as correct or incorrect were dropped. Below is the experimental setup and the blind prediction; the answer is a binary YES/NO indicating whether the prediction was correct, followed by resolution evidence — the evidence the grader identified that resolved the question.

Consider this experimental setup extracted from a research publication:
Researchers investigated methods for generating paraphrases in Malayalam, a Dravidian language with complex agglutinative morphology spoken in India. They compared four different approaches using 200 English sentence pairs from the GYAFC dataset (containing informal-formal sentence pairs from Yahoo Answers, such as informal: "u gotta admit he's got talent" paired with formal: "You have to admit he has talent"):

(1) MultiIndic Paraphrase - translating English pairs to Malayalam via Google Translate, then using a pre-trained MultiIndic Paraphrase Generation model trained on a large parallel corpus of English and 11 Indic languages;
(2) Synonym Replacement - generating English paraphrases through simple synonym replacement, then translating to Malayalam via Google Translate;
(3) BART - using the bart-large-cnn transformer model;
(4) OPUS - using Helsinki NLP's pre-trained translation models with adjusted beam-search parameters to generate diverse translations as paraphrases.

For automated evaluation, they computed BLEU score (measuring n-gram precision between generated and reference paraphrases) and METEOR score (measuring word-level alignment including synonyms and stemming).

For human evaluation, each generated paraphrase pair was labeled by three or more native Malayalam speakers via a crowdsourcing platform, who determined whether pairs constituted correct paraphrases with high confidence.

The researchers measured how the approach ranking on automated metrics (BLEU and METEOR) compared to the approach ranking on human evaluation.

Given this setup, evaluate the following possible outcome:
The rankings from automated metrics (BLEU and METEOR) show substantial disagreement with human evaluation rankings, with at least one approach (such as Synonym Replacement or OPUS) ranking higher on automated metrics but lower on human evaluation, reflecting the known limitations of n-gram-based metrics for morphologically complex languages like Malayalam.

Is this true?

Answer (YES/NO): YES